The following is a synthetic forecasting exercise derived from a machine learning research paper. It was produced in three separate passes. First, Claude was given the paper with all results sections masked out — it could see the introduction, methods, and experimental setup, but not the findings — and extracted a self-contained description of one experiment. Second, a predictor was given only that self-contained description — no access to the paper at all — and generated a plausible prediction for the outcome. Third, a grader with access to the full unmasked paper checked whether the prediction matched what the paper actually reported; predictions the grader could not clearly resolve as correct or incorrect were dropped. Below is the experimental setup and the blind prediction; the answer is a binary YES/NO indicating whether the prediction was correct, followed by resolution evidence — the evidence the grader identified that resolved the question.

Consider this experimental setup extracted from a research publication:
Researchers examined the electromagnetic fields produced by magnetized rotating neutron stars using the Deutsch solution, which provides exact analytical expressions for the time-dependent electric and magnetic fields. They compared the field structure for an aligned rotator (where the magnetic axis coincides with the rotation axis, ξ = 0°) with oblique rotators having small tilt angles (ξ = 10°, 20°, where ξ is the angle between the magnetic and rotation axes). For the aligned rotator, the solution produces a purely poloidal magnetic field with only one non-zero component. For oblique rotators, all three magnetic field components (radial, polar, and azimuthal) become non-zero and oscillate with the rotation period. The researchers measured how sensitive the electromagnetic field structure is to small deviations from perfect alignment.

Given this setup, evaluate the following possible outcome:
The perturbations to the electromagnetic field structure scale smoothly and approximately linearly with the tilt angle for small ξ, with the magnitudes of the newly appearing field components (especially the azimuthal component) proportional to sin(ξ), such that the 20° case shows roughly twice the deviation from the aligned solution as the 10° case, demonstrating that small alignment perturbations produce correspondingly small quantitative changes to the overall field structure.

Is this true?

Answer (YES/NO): NO